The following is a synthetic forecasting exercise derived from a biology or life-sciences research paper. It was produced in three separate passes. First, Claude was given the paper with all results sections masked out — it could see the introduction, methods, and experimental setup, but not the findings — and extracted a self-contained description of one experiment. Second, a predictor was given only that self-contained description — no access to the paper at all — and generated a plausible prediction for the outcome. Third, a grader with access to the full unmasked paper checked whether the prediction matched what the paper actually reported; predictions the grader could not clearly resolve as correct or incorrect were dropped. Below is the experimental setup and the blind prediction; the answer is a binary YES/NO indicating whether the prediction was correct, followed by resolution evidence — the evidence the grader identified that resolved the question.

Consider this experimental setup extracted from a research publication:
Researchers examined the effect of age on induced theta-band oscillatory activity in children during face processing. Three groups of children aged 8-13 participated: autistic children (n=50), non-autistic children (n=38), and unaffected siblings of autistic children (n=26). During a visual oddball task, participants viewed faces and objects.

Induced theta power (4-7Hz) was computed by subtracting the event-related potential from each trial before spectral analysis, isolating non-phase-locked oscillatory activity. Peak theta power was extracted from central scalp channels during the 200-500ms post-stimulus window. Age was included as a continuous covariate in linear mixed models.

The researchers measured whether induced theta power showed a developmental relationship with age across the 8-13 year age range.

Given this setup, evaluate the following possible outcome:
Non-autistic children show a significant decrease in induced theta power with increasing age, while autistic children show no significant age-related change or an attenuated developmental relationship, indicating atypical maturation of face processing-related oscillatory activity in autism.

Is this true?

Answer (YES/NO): NO